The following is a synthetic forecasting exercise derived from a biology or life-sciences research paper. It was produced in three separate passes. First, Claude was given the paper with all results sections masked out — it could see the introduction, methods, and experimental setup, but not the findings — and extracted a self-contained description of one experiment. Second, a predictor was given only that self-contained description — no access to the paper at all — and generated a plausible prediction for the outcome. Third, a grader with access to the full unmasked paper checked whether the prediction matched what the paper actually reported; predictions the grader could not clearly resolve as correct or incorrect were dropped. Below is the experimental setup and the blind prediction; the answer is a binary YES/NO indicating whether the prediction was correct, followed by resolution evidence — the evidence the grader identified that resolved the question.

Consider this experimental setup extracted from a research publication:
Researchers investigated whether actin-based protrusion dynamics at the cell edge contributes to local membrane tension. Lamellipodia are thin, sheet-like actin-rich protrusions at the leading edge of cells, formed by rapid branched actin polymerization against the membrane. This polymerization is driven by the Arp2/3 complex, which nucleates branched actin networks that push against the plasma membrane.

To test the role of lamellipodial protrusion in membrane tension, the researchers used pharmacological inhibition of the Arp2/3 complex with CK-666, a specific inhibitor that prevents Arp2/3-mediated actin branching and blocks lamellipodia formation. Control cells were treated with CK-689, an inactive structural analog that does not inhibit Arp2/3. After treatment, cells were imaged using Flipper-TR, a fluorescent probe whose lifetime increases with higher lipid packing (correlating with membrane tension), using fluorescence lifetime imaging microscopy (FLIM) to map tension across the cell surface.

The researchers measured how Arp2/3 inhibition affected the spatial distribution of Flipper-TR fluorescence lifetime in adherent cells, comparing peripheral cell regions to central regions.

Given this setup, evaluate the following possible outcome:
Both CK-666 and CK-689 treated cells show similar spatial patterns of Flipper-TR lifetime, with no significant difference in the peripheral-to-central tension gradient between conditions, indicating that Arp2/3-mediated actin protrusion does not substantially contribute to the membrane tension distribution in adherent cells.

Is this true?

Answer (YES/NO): NO